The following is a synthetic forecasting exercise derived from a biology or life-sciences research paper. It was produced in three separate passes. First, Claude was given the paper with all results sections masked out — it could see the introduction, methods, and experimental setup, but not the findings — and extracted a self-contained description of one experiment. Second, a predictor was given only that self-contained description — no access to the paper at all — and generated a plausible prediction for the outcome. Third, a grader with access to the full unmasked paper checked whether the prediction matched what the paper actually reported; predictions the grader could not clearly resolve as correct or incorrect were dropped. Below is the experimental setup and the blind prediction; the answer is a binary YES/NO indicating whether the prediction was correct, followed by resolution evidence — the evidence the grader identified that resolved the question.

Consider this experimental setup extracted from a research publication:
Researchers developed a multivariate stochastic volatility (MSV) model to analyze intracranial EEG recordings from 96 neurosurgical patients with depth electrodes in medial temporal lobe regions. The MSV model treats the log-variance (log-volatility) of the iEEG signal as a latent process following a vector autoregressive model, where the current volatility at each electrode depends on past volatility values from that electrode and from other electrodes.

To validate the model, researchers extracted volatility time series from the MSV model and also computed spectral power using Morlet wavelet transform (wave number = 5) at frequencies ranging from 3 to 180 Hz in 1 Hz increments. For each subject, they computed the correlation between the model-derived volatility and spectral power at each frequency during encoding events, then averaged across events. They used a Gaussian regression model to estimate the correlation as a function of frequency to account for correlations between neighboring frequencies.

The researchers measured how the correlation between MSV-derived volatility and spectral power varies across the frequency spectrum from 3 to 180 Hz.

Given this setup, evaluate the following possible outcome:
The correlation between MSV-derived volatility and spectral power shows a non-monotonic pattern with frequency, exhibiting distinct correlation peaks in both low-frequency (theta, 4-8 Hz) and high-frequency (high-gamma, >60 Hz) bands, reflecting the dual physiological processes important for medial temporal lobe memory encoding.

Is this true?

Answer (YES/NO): NO